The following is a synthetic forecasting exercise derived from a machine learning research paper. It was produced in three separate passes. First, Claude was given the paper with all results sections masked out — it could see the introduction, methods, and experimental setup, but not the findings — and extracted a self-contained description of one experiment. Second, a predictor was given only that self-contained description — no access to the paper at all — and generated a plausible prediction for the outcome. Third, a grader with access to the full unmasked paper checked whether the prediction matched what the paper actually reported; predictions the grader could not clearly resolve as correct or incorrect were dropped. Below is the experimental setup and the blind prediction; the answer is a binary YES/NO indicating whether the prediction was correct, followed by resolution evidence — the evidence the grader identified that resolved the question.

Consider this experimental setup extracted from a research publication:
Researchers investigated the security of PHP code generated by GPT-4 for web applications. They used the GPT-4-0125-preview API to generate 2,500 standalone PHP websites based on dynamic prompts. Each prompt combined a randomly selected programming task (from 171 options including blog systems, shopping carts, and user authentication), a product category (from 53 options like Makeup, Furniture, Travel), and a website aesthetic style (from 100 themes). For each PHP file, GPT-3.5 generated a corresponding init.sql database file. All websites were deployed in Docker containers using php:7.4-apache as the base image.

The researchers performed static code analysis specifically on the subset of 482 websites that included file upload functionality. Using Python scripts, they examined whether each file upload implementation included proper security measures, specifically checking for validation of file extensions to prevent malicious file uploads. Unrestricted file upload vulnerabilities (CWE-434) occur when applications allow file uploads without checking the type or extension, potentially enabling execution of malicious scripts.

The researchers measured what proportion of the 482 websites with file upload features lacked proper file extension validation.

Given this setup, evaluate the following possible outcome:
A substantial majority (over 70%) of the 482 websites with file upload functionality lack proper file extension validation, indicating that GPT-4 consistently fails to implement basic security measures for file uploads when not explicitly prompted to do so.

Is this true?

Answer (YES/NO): YES